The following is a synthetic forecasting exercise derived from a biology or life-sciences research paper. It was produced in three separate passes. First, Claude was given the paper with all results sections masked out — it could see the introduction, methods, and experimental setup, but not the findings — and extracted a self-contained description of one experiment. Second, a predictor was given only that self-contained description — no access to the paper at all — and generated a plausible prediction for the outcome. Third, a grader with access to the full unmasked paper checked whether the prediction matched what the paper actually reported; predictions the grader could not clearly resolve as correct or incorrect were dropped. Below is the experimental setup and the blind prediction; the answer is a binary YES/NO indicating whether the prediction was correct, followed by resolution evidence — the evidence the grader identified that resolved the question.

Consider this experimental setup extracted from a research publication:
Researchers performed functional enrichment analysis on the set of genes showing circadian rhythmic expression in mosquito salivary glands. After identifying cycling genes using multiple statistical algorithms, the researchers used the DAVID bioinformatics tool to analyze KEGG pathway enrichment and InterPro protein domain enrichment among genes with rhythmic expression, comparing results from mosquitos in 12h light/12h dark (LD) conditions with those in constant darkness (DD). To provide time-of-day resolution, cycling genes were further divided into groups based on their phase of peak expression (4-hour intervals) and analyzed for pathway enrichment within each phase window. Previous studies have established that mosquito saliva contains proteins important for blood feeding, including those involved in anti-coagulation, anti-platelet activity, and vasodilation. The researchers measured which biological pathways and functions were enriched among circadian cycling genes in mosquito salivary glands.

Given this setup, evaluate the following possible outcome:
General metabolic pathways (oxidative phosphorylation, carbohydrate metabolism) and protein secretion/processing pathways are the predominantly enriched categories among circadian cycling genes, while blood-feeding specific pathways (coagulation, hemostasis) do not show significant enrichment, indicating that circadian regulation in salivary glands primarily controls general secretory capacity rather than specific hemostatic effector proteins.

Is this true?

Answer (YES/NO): NO